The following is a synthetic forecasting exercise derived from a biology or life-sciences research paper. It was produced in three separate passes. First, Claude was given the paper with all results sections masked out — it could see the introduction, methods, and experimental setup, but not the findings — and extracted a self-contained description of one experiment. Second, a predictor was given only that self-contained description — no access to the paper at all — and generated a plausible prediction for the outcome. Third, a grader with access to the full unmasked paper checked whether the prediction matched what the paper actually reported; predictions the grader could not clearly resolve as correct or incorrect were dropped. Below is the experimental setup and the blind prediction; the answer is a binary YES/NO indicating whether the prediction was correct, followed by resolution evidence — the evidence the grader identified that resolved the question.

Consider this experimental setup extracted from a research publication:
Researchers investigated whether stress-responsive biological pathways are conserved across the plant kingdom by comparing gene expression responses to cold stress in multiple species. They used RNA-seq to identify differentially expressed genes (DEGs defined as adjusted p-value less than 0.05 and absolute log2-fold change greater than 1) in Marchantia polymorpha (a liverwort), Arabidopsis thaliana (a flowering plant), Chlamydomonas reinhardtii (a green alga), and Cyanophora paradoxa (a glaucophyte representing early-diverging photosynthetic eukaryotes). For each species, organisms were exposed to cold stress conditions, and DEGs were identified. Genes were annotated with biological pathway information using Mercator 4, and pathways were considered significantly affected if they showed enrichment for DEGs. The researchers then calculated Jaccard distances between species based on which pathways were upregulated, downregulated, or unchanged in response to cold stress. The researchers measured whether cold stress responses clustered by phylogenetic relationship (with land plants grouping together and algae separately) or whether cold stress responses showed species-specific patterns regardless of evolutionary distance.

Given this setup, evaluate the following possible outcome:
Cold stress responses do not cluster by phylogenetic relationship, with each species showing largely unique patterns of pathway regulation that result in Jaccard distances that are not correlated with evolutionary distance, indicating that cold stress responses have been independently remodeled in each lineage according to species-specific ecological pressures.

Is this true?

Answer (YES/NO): YES